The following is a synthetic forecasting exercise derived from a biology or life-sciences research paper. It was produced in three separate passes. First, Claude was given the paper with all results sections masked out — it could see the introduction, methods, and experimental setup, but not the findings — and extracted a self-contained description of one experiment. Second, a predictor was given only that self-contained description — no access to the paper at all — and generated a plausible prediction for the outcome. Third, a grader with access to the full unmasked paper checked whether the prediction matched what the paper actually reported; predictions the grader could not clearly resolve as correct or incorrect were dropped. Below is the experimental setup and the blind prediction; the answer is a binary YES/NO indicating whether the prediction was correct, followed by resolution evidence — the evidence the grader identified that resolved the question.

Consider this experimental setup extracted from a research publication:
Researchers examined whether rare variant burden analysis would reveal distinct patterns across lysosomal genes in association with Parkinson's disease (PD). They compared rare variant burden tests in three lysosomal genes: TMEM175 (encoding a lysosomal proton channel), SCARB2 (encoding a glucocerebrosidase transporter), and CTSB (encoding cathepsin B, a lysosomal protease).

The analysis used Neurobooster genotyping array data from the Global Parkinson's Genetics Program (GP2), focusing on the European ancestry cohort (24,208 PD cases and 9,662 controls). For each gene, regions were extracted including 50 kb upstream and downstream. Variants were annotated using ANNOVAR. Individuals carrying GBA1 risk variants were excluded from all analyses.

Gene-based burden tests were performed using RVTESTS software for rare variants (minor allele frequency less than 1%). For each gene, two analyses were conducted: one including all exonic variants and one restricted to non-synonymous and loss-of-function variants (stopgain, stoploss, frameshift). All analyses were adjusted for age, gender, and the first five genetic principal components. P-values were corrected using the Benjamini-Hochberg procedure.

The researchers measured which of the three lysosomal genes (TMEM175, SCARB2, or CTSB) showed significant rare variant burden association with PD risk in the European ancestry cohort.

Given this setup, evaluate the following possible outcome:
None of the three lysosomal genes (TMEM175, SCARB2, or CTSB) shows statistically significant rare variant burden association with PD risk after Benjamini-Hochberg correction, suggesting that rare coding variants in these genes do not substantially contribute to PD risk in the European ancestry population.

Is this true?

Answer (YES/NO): YES